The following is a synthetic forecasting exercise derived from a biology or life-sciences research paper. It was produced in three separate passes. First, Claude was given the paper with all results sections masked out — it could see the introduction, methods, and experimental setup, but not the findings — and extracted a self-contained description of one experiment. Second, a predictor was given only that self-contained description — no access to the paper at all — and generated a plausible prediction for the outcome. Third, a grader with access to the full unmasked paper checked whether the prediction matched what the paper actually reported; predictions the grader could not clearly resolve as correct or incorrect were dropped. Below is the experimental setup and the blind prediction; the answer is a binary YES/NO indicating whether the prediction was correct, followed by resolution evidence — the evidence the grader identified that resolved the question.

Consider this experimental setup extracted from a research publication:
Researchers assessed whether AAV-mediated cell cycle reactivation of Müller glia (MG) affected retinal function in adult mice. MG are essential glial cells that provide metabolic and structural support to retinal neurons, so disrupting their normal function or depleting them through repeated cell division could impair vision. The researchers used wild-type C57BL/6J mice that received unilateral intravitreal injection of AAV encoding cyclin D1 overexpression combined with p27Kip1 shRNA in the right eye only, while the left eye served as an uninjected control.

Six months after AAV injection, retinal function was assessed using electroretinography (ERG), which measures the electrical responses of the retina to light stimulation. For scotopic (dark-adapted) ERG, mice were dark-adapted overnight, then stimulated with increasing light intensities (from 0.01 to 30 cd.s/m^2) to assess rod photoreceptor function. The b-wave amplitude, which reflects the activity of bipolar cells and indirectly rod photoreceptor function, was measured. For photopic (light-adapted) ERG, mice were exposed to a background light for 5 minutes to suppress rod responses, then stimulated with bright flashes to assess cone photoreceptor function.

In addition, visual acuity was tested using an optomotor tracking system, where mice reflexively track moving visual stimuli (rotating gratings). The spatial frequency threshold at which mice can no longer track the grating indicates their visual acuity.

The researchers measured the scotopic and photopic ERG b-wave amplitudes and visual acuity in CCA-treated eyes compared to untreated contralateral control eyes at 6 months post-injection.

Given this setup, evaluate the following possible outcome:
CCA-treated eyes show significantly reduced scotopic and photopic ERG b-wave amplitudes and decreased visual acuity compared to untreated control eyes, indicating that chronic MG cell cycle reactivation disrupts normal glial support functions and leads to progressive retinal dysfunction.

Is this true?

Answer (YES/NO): NO